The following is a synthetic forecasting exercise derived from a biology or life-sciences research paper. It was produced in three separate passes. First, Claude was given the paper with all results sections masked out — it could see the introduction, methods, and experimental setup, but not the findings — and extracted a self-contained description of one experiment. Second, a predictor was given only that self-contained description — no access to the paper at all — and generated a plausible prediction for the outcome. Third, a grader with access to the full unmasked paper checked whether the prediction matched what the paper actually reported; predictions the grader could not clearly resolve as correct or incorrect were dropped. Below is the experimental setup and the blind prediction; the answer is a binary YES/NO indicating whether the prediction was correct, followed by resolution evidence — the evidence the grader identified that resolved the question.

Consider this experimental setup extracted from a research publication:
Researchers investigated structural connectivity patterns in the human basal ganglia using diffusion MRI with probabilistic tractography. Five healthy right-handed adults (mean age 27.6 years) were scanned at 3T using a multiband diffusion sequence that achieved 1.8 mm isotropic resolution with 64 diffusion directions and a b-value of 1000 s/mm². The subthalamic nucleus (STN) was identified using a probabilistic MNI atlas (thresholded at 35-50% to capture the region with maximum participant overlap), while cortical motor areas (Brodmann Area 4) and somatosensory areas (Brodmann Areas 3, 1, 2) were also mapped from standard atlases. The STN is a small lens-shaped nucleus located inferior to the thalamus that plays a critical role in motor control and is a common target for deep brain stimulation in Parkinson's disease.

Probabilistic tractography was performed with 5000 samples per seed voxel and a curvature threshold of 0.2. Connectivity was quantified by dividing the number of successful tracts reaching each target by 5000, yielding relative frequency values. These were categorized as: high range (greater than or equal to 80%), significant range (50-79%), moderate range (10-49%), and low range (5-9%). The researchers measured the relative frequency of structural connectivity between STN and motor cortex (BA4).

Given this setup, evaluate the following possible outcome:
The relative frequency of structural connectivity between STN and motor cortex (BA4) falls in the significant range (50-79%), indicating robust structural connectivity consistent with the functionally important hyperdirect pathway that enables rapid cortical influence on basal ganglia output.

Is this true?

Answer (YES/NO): NO